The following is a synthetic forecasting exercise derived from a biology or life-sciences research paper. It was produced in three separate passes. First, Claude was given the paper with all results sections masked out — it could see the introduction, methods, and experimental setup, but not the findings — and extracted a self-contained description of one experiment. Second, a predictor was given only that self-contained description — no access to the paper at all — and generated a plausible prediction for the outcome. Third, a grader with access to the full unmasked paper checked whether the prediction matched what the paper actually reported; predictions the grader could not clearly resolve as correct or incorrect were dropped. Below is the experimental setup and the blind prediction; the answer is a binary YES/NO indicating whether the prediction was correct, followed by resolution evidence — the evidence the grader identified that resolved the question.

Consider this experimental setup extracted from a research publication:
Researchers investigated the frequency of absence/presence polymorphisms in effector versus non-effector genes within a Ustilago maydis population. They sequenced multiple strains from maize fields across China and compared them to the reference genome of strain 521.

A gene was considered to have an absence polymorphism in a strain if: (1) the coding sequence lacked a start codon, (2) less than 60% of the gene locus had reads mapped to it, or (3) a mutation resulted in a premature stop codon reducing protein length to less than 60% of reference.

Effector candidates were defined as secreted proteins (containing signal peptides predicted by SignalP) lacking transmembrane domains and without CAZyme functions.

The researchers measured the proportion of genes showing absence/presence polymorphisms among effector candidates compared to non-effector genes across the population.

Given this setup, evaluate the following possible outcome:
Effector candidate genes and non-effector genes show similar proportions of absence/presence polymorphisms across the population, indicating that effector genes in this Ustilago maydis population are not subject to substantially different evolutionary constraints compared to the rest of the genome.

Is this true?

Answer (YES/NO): NO